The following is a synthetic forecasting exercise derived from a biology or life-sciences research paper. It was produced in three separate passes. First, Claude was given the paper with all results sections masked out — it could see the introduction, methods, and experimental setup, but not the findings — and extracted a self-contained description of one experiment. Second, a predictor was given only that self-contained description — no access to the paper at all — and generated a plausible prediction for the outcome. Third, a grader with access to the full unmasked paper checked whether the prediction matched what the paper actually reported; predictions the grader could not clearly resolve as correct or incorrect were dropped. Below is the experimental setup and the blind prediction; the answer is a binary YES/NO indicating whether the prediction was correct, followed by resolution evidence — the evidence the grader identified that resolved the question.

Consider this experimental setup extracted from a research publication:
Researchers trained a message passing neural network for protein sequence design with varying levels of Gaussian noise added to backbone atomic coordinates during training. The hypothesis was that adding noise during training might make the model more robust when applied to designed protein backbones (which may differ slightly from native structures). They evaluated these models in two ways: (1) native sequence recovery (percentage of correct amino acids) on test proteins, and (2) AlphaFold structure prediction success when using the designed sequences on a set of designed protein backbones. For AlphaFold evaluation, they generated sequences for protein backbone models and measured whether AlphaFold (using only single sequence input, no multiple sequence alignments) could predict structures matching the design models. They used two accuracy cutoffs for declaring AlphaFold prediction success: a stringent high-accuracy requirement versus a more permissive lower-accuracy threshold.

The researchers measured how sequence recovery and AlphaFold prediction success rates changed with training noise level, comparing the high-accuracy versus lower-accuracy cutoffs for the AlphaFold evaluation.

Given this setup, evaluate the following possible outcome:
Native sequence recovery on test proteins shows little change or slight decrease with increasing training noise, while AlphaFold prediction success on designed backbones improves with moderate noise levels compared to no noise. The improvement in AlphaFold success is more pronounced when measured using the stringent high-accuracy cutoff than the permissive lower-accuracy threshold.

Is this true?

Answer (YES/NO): NO